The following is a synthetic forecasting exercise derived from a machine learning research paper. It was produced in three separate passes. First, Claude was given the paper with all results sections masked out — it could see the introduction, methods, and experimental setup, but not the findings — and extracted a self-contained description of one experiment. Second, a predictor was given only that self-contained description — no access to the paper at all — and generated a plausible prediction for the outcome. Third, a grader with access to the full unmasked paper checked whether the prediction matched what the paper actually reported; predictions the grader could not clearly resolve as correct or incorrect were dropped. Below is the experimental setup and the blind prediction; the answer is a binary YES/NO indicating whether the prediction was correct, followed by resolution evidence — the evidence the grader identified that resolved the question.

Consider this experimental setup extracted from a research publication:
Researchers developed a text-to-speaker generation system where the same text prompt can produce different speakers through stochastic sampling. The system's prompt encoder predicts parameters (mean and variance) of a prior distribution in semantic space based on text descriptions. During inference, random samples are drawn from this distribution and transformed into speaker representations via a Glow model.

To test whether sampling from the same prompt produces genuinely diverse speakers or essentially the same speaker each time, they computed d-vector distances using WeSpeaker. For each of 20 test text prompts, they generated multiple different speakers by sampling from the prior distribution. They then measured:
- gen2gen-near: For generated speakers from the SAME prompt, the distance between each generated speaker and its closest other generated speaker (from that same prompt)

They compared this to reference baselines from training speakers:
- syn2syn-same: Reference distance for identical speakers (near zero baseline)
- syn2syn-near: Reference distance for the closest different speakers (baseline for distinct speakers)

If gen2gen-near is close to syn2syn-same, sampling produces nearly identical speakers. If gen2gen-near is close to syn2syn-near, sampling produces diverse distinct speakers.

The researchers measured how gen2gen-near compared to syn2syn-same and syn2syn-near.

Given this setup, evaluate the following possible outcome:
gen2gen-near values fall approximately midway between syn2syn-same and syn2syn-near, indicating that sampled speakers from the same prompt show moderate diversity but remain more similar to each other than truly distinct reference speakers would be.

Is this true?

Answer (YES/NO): NO